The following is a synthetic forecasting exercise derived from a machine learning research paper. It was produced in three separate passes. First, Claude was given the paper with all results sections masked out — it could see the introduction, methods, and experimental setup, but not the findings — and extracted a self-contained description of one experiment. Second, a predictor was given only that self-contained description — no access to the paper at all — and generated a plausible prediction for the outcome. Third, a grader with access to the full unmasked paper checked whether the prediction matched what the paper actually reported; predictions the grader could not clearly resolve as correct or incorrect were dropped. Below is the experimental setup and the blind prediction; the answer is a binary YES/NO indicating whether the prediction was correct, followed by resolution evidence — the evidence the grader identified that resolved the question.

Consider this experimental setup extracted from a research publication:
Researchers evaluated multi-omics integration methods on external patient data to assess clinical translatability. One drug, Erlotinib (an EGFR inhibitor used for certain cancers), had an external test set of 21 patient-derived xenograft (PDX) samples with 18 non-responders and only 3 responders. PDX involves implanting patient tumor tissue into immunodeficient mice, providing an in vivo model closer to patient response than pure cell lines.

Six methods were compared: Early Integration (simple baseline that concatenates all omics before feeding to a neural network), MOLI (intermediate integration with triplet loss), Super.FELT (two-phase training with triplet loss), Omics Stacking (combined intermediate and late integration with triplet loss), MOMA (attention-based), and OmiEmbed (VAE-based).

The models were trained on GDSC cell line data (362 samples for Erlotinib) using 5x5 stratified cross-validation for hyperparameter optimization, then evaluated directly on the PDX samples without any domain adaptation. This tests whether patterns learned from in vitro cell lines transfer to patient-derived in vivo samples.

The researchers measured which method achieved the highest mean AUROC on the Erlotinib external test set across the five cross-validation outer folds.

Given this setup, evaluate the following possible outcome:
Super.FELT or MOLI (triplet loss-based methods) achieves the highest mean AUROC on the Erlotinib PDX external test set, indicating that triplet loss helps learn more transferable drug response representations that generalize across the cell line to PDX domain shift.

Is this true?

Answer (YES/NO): NO